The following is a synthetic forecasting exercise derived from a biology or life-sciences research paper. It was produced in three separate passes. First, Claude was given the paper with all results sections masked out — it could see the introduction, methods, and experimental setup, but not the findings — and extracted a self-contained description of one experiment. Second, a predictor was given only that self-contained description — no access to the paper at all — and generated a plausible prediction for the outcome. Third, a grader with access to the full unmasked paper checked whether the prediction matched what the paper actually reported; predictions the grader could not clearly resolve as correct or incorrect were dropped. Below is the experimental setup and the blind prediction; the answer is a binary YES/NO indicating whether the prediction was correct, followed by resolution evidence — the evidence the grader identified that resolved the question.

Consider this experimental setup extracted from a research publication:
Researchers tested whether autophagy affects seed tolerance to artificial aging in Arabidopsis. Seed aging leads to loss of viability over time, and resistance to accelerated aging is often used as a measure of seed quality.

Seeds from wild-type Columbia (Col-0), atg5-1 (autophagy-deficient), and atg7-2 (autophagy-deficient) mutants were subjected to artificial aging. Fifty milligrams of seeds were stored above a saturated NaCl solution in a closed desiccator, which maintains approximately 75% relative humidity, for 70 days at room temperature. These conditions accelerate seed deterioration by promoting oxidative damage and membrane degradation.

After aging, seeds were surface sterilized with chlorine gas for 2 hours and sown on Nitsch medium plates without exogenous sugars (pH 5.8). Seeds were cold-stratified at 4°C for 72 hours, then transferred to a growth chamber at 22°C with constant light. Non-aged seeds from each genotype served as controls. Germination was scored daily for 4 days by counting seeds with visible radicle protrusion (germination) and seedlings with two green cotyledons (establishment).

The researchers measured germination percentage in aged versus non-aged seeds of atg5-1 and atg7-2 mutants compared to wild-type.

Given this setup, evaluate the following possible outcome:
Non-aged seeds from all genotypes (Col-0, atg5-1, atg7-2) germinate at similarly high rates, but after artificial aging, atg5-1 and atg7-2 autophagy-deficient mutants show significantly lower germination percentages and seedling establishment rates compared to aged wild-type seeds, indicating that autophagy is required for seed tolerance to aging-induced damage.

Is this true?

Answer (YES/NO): NO